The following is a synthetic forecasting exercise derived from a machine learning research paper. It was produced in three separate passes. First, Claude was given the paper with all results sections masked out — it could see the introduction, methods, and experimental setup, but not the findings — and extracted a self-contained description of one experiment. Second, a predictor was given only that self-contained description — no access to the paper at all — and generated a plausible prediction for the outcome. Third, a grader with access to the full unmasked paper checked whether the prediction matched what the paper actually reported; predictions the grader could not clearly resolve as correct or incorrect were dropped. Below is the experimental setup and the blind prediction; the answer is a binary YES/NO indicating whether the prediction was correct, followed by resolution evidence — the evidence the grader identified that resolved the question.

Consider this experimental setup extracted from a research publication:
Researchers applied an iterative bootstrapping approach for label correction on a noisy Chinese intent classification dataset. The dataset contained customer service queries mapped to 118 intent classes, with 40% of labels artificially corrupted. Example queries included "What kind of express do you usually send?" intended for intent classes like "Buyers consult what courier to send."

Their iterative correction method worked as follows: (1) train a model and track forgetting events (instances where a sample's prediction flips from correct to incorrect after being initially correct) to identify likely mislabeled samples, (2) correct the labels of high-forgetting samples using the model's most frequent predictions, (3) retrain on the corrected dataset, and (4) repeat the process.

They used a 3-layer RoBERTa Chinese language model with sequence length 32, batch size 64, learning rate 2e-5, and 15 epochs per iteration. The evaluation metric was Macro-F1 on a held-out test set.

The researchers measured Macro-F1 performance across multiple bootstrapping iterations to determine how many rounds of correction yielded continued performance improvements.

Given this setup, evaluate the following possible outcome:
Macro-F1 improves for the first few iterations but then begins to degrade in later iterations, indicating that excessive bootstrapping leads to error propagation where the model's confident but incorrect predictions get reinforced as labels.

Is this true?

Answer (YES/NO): NO